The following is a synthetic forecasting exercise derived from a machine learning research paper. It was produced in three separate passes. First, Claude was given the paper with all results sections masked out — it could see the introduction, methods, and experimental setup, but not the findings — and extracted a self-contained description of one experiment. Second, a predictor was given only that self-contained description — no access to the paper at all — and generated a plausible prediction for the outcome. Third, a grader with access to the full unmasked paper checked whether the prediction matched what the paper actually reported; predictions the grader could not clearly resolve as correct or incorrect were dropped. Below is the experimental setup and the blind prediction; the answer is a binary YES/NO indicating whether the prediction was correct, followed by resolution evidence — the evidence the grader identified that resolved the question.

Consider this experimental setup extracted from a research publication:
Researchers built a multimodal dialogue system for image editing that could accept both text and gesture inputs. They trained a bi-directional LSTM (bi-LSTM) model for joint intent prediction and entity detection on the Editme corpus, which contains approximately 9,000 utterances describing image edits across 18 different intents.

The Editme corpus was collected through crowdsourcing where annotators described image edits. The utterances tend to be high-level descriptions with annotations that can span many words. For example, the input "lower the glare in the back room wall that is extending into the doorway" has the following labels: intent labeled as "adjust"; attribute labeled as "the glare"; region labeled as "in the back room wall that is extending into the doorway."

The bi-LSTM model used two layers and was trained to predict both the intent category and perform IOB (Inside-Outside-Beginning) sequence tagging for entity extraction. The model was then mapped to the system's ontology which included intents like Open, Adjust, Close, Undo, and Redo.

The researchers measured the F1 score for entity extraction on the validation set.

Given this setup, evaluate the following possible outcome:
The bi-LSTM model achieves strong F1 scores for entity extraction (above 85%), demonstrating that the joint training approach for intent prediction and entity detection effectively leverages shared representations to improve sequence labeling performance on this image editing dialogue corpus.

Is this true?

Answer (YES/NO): NO